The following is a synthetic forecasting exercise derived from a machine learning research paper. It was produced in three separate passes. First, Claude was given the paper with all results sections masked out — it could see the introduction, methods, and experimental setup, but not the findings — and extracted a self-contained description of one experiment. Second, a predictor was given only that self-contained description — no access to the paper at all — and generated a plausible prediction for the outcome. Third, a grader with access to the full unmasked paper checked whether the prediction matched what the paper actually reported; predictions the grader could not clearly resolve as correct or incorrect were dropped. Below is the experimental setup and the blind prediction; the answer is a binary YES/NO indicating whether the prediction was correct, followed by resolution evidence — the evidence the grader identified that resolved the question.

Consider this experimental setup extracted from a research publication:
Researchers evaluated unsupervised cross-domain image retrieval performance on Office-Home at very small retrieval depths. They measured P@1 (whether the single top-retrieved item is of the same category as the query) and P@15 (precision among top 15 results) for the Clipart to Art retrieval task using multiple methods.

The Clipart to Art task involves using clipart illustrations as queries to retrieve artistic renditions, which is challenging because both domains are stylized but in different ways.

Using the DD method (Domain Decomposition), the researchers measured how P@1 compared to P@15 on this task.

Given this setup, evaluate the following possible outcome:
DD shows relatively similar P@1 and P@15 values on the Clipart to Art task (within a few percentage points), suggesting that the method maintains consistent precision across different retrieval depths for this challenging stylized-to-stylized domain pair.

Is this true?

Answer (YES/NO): NO